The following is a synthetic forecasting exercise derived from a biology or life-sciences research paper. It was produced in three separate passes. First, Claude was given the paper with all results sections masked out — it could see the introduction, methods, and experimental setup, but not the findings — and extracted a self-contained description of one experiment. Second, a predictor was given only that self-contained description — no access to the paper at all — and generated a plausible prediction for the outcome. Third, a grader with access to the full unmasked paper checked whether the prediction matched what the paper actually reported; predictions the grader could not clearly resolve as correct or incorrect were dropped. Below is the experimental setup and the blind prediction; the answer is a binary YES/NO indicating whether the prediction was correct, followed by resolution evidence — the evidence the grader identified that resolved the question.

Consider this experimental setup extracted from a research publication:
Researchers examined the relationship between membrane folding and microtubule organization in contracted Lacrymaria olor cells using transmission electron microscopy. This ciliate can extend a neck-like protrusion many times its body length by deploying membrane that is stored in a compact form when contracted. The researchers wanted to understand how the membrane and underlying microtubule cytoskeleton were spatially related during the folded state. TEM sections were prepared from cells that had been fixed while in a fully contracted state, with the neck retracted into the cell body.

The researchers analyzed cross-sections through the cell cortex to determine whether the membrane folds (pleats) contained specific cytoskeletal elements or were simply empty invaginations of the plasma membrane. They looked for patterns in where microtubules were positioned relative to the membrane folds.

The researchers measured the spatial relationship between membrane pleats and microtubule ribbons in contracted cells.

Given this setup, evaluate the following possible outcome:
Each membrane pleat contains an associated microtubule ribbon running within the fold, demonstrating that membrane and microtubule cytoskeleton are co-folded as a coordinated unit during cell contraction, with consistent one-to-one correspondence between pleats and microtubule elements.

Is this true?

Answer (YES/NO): NO